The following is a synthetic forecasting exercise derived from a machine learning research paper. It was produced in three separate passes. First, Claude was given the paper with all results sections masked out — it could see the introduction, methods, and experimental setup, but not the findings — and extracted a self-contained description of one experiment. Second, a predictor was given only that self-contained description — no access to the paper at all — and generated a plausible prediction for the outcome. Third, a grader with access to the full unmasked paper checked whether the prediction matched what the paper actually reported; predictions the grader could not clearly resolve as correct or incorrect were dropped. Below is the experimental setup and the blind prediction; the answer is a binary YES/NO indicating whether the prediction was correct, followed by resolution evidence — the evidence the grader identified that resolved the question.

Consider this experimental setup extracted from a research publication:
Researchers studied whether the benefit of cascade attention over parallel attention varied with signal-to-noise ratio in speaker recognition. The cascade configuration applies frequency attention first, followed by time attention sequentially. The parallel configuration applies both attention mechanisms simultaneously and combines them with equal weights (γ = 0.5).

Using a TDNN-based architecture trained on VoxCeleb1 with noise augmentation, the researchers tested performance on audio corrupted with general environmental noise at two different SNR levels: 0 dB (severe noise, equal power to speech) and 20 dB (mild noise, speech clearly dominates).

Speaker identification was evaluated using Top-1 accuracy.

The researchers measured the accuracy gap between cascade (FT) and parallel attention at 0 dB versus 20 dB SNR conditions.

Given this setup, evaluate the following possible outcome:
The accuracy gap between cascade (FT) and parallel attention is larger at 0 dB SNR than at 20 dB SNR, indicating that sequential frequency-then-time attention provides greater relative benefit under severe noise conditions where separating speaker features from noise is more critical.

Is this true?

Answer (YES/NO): YES